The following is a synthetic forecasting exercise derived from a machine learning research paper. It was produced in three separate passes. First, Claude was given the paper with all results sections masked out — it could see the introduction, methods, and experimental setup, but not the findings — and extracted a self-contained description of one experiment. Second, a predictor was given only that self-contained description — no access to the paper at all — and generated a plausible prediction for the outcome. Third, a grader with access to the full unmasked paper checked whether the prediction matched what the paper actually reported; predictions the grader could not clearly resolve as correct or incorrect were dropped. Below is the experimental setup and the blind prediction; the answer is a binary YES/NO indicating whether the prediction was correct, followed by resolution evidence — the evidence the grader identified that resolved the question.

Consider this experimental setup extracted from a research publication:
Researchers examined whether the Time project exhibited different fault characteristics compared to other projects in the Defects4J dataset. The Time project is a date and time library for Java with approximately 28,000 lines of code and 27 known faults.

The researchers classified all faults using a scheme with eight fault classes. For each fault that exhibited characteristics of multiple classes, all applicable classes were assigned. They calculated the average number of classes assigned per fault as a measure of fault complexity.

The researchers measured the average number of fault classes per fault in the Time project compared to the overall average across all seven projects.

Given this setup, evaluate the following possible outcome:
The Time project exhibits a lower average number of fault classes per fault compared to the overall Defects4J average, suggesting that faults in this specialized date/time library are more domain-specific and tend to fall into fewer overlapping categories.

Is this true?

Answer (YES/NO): NO